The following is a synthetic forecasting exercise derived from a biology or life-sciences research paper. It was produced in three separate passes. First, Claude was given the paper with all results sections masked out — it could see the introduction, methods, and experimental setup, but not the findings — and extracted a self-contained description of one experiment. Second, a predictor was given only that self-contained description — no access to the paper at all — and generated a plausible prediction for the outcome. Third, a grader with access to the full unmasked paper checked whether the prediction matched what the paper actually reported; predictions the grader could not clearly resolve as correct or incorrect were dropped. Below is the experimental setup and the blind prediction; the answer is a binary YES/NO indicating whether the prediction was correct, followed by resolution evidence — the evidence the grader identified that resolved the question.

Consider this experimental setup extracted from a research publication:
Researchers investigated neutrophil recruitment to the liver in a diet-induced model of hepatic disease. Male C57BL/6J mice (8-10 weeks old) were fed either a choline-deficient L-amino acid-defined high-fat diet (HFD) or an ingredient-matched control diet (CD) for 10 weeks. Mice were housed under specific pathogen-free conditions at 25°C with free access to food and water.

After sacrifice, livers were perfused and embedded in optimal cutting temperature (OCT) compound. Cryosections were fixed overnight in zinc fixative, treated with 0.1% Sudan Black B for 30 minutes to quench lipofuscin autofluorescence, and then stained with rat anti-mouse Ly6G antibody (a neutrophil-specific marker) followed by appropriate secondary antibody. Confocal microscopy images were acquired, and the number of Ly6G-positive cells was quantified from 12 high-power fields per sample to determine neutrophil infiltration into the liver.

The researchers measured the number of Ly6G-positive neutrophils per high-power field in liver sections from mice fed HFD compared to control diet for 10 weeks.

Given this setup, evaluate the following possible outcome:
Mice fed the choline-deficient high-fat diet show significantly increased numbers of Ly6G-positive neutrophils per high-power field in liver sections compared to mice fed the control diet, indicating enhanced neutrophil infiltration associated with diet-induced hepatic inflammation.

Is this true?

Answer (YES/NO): YES